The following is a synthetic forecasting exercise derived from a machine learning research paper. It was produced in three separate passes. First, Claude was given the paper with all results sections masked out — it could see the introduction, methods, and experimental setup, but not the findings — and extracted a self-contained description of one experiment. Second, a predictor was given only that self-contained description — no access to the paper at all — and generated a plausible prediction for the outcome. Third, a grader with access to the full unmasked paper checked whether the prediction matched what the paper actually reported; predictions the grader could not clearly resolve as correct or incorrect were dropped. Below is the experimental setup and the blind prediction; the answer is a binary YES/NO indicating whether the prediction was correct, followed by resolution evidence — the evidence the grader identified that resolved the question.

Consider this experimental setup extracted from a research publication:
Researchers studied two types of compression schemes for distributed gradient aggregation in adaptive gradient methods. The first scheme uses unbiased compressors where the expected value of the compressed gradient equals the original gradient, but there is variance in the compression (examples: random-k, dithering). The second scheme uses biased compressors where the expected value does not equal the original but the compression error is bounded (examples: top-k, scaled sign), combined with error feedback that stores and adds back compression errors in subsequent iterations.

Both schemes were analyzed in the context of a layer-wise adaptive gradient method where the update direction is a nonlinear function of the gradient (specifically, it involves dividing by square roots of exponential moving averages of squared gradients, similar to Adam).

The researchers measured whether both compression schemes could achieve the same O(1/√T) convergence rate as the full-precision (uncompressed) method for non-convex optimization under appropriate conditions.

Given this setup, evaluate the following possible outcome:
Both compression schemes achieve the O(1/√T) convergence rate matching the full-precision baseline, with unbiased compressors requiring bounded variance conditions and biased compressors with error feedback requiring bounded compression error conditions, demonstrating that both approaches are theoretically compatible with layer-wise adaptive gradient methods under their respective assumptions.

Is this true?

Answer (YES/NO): YES